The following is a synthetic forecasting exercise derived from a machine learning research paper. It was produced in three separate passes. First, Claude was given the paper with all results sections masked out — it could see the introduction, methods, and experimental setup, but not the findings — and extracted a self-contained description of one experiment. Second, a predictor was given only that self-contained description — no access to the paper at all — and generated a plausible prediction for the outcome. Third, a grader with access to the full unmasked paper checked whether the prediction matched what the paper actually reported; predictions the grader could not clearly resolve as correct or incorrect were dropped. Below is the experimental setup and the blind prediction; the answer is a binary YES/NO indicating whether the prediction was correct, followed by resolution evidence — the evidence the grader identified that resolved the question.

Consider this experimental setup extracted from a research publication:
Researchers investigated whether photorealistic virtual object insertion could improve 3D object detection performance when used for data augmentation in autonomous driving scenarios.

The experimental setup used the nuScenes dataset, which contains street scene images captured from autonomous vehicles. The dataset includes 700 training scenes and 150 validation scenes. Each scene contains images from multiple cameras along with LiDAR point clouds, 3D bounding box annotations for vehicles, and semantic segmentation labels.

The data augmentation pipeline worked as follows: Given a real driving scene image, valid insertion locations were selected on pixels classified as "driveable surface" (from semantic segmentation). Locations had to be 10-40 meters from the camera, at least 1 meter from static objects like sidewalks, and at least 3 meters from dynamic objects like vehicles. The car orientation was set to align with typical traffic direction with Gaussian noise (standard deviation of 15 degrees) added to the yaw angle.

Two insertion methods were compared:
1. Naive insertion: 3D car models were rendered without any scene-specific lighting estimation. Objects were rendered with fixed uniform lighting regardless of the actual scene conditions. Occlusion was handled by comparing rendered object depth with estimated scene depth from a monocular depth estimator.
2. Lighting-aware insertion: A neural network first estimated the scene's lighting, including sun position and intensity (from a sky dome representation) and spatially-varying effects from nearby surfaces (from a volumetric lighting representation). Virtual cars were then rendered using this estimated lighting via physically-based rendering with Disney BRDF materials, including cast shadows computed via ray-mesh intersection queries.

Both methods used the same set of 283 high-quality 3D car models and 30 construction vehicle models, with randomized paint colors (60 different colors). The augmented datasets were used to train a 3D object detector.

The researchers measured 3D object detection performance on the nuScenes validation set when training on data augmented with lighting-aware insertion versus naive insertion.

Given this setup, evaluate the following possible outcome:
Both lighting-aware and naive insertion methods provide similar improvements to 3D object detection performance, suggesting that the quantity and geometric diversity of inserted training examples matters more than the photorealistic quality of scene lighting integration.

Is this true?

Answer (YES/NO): NO